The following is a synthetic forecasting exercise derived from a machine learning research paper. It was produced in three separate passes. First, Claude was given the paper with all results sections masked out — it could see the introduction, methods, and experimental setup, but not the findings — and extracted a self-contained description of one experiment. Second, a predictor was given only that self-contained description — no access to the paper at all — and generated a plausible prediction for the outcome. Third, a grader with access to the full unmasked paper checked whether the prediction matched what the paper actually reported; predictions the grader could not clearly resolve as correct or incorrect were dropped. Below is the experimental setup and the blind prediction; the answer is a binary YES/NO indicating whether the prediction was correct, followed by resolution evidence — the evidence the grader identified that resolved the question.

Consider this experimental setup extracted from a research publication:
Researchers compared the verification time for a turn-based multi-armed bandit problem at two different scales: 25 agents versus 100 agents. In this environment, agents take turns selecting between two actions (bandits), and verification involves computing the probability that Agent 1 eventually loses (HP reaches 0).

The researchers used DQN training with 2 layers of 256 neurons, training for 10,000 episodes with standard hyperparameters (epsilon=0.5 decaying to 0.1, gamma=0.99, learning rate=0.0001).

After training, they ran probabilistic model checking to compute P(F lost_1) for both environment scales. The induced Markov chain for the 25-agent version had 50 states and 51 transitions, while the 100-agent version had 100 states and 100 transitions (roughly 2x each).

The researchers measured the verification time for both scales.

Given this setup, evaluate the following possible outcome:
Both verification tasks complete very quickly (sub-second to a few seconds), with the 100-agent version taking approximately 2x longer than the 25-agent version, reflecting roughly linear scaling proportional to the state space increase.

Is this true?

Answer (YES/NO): NO